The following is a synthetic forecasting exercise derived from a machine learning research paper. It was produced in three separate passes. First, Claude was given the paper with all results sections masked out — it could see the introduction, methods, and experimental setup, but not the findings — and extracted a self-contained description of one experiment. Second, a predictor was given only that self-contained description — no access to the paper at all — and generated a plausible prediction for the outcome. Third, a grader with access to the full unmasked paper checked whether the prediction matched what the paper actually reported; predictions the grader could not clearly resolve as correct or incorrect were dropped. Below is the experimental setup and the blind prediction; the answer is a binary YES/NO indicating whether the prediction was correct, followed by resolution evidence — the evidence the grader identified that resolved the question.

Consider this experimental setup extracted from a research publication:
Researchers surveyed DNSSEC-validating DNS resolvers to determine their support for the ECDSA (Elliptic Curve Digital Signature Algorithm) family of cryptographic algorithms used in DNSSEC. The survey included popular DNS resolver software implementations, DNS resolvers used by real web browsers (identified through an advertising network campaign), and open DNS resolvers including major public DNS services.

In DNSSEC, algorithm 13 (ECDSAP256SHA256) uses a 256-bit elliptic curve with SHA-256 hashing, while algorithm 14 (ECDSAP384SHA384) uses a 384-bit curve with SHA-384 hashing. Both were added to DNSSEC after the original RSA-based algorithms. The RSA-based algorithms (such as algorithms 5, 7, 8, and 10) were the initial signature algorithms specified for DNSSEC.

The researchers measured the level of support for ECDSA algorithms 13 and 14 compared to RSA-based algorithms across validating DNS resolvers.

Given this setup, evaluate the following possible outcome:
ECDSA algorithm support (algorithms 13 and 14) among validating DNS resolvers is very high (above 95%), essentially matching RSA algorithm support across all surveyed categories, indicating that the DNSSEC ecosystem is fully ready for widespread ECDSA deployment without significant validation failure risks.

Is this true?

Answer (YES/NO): NO